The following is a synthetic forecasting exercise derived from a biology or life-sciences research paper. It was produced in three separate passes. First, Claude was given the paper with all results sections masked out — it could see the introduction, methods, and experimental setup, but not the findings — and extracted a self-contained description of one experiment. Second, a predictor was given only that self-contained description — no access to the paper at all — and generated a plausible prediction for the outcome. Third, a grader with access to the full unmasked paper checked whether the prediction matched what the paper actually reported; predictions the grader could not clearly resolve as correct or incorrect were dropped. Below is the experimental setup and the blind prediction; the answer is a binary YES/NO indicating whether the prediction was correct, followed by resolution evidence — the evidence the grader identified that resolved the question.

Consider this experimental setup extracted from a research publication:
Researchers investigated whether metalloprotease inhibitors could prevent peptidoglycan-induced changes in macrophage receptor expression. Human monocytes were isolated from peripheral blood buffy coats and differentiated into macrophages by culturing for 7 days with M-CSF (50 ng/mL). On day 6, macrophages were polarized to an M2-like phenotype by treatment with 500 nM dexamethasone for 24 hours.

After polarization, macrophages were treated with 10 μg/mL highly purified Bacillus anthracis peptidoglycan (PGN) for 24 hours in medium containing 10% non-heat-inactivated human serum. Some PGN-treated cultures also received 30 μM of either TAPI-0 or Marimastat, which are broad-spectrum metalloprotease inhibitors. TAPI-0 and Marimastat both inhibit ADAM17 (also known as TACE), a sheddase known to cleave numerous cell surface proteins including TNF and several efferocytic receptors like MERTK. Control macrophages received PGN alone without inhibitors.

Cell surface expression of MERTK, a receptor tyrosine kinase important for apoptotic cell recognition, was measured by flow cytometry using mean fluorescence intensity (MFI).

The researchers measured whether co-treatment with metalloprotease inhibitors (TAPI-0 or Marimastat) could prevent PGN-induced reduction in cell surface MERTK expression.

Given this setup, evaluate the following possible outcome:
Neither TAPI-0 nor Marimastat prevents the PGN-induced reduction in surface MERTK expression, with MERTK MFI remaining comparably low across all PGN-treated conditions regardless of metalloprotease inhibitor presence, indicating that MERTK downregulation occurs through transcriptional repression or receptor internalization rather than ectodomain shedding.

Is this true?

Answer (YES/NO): NO